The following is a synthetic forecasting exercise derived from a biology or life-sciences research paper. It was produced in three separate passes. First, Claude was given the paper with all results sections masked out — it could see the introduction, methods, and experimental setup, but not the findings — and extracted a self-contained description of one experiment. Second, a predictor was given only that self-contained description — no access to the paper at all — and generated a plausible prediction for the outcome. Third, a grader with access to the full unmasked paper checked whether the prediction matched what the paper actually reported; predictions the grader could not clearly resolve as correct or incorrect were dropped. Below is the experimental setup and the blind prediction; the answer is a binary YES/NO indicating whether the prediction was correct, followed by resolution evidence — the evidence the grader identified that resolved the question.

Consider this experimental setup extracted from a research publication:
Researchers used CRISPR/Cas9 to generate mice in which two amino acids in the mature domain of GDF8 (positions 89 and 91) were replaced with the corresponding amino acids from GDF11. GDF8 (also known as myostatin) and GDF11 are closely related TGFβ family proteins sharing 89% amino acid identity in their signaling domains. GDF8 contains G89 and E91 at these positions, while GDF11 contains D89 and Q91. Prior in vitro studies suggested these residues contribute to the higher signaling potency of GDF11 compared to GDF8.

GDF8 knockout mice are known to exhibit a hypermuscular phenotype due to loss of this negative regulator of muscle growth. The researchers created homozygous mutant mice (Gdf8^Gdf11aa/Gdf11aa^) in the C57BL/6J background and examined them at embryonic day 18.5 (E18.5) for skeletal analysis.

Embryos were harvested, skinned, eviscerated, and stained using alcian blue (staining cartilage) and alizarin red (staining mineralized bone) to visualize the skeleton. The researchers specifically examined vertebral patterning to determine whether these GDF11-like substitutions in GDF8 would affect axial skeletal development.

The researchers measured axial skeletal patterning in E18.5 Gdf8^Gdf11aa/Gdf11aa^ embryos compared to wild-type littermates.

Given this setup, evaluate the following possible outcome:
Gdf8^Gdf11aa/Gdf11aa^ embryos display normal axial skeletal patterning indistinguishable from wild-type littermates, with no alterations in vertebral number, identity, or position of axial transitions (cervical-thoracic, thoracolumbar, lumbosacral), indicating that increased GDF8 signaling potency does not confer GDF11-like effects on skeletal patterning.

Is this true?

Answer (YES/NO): YES